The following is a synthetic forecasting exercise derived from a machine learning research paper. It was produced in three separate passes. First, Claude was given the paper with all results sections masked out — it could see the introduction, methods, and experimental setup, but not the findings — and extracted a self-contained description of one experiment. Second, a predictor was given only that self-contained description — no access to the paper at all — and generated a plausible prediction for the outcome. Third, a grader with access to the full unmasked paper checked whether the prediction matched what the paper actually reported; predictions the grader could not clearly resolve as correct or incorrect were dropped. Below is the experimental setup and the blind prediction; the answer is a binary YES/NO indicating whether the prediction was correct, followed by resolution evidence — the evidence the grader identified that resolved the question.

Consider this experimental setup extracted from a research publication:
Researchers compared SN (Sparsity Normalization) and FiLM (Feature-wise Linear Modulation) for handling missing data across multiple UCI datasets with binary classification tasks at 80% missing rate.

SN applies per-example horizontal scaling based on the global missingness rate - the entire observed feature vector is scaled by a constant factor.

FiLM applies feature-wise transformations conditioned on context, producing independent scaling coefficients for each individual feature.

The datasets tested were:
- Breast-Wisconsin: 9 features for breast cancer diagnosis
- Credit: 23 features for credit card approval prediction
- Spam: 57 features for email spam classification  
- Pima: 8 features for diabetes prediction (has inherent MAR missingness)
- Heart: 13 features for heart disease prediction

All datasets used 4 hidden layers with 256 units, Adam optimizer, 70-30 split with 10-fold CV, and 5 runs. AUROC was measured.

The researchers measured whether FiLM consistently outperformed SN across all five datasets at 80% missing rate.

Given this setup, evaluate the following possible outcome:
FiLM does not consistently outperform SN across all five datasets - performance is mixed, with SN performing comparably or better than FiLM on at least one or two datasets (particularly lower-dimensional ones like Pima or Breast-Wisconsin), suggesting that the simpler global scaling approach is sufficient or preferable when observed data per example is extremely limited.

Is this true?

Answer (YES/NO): YES